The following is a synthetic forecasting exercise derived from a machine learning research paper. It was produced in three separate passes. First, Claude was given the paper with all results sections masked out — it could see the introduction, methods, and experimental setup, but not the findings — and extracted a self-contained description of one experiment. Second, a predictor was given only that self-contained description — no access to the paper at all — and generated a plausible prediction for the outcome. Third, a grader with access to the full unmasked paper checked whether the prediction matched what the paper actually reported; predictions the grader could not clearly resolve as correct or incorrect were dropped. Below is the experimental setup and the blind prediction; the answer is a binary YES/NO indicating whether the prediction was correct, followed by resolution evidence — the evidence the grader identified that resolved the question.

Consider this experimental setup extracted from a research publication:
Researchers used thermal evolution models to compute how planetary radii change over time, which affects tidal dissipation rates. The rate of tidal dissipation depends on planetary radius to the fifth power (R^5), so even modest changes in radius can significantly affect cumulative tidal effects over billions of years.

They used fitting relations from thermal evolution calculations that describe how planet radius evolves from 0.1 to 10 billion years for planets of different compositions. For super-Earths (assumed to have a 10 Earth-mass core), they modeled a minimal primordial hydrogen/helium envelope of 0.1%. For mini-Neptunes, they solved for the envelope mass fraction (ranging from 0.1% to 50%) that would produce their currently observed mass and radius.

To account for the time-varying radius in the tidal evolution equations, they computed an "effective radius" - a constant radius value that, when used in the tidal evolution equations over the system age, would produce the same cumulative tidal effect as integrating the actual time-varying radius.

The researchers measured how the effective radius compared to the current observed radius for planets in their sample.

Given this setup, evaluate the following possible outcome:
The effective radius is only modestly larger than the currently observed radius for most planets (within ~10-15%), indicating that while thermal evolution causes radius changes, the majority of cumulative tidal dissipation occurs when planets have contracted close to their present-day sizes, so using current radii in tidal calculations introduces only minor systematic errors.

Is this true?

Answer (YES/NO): NO